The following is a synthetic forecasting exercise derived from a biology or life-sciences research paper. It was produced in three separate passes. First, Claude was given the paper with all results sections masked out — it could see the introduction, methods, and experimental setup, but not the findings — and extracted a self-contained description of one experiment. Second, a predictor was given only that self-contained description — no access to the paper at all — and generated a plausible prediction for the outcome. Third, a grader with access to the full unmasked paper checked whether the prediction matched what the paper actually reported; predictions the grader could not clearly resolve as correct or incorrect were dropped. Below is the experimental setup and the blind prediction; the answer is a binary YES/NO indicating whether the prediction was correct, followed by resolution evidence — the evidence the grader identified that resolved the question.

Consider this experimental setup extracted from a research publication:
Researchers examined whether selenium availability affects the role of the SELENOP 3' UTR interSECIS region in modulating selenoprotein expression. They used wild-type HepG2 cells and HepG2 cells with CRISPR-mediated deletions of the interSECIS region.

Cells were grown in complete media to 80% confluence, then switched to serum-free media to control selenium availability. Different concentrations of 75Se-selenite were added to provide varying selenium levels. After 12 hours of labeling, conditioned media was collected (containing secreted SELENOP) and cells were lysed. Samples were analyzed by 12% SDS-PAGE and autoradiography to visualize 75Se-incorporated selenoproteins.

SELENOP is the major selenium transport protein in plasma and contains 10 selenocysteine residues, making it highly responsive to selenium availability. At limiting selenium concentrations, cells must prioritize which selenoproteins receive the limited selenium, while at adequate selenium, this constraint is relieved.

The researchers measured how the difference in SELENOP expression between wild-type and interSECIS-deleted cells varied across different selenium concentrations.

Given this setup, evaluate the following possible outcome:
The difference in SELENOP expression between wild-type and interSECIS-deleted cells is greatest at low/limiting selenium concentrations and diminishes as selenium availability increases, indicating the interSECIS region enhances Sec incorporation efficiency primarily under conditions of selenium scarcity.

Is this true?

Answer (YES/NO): NO